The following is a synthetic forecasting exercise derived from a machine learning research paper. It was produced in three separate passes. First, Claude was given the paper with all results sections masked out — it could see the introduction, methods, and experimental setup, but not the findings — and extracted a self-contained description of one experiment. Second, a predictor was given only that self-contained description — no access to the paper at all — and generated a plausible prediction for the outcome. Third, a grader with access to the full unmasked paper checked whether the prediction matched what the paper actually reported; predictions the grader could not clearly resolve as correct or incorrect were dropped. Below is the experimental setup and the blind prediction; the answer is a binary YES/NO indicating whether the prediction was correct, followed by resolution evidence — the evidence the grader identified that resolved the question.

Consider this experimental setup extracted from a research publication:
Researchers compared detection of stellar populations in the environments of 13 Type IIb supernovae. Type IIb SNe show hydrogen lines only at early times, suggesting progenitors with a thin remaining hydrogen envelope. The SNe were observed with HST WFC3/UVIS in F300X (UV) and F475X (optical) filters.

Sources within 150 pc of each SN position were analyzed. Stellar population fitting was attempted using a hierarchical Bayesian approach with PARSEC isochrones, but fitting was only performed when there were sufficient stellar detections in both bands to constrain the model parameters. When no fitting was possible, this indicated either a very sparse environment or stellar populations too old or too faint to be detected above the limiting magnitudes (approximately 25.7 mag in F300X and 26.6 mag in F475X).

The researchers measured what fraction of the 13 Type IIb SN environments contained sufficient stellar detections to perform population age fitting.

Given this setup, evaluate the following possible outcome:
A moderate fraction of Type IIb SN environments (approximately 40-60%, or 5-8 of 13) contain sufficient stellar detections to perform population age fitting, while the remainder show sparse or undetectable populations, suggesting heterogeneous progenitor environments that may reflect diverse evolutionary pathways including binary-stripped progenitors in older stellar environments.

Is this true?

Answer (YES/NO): NO